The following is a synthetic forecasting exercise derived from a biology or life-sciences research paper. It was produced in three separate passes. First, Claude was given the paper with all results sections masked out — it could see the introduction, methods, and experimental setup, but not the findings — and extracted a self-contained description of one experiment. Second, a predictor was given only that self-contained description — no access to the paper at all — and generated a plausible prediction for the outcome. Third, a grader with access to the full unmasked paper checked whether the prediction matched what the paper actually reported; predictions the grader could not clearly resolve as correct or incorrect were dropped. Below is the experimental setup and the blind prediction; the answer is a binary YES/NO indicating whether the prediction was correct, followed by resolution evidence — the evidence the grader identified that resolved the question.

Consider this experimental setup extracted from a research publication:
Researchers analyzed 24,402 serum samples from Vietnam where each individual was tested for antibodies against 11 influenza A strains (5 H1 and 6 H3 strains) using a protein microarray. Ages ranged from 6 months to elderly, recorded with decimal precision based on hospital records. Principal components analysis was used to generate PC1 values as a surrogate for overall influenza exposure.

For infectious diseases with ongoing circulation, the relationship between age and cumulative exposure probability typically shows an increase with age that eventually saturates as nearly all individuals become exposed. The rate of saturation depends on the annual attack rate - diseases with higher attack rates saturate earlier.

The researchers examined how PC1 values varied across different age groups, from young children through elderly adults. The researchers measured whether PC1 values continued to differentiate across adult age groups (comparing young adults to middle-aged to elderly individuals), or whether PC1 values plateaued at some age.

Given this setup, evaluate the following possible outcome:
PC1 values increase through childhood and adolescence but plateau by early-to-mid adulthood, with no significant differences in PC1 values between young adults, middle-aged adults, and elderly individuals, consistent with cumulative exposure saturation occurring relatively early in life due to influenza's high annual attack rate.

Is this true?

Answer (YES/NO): NO